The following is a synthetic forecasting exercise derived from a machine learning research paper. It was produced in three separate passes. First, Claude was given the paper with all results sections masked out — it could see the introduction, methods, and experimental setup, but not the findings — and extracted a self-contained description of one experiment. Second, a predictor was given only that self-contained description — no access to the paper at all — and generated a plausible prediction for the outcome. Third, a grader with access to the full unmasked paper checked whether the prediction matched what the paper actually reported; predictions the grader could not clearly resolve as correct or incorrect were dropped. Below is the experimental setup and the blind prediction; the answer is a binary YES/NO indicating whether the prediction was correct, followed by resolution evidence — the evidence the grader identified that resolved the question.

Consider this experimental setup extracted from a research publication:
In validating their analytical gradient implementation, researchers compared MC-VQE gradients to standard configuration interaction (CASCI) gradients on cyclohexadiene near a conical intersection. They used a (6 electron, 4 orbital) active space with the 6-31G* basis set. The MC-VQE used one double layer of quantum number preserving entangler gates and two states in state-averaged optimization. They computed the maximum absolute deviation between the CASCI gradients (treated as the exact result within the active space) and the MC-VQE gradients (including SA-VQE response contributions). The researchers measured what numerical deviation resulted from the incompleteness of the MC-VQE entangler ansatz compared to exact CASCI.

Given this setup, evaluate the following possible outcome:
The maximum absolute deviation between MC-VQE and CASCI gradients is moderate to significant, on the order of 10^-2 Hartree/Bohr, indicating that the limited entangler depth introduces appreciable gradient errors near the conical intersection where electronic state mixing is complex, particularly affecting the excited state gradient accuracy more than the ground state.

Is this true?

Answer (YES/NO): YES